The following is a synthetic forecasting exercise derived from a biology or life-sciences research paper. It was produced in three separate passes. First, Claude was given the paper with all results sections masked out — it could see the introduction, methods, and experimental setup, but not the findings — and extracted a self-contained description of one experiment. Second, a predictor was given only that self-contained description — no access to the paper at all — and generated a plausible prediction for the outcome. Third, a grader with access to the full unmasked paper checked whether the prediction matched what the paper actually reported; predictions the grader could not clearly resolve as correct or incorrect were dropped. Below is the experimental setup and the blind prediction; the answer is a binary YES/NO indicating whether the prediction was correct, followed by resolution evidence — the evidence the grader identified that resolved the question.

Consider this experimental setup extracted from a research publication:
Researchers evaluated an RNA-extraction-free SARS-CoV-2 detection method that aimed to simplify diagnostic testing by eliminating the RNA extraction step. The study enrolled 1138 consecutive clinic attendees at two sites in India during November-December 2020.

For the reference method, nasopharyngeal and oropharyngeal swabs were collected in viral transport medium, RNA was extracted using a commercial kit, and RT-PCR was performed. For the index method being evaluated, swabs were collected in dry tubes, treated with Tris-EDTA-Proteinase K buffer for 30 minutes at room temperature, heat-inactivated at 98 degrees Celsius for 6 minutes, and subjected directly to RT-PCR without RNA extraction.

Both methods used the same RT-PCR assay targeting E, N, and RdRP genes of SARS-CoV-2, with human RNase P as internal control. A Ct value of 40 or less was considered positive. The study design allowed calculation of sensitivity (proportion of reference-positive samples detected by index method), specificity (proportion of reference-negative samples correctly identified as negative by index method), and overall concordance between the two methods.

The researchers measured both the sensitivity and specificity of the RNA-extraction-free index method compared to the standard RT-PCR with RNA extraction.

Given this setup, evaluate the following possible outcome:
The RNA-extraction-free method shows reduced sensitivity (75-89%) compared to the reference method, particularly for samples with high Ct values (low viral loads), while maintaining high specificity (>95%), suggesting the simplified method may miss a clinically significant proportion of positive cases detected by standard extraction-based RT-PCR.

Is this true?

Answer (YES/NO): YES